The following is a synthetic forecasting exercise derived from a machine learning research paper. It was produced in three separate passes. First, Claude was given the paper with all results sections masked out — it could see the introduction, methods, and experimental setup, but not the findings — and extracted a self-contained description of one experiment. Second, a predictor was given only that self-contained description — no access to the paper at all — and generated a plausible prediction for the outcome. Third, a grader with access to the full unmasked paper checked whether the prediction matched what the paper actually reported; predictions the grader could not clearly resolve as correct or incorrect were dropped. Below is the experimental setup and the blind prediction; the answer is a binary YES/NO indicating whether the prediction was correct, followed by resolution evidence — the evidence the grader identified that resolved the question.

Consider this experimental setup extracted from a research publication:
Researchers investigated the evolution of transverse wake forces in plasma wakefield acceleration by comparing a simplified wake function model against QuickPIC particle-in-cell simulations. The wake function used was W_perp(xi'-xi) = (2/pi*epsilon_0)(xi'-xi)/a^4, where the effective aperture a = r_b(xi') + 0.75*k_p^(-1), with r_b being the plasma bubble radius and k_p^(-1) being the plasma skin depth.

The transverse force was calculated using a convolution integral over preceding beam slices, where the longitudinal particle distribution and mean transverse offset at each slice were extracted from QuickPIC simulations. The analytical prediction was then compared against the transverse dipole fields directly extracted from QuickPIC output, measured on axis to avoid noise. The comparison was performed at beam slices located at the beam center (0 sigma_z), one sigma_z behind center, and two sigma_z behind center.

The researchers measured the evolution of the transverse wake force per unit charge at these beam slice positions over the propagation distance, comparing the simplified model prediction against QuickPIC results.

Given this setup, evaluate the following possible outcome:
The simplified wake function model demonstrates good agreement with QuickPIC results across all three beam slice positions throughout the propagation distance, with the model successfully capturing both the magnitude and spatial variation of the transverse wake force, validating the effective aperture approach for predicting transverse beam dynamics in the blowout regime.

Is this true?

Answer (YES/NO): YES